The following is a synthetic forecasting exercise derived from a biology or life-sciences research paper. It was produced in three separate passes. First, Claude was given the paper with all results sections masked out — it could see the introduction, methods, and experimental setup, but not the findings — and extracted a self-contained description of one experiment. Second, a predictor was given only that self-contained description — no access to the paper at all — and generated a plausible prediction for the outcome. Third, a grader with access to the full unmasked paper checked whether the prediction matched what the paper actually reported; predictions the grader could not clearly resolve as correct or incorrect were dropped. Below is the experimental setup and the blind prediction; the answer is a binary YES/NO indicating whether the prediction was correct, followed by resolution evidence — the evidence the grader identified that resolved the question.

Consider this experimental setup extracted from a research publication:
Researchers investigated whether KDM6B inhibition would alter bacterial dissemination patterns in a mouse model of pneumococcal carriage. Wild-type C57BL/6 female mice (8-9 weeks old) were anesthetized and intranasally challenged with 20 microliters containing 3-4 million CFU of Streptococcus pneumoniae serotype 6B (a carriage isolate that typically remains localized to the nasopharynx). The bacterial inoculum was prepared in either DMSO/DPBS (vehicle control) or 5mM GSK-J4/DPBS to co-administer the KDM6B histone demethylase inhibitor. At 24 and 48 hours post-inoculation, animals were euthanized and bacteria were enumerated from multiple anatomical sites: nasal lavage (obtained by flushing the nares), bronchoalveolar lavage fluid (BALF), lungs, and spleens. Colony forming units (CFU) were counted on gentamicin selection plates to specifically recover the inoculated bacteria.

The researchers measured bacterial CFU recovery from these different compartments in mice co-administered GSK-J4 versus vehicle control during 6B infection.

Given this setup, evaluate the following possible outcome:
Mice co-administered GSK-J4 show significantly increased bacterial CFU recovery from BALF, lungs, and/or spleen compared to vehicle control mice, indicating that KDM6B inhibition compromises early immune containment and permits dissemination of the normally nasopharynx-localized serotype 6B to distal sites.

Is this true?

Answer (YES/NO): YES